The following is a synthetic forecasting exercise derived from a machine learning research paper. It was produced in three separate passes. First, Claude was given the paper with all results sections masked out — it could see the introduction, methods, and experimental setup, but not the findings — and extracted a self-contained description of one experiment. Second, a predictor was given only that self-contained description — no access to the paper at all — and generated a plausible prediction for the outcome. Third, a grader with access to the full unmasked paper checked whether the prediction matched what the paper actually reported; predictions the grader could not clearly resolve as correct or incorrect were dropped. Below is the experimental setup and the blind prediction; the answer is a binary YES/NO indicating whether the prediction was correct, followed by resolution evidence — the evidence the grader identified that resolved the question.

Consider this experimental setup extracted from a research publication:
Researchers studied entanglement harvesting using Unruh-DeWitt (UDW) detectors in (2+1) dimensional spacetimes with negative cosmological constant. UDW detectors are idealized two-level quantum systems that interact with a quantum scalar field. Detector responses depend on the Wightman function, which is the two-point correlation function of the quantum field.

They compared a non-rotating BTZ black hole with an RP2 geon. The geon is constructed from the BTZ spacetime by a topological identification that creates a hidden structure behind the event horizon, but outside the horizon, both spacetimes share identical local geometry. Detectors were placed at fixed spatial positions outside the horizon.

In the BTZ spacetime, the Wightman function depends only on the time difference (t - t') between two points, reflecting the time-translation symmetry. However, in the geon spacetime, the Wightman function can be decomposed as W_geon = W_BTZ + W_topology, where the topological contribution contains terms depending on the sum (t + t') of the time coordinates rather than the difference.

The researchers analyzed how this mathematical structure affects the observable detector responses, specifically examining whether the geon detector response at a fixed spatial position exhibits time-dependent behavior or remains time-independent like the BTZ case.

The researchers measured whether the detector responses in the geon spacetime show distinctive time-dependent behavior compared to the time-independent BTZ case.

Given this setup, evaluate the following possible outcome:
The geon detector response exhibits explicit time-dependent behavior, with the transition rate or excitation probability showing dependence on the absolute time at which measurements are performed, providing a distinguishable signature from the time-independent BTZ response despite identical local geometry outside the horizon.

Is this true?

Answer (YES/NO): YES